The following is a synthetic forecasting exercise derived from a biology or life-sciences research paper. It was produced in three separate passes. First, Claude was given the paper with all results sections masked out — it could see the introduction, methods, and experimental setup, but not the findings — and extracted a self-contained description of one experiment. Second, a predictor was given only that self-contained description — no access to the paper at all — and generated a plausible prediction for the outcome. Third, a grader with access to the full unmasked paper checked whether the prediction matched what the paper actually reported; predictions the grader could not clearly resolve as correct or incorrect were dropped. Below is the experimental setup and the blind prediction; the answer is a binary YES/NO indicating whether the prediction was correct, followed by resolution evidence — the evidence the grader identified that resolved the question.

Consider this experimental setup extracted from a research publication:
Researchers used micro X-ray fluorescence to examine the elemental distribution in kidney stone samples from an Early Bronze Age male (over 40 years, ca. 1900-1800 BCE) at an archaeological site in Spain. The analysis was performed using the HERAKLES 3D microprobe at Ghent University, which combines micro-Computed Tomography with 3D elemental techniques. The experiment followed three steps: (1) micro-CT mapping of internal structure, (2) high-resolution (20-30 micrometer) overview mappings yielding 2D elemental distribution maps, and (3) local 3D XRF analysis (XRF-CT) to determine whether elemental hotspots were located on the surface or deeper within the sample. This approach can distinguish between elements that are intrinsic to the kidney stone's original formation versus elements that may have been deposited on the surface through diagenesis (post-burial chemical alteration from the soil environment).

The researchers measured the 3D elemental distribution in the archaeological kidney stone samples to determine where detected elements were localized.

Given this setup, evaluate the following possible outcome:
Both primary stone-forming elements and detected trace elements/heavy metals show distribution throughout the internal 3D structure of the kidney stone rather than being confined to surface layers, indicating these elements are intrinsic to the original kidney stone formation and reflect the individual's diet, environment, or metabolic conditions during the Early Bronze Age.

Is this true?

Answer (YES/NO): NO